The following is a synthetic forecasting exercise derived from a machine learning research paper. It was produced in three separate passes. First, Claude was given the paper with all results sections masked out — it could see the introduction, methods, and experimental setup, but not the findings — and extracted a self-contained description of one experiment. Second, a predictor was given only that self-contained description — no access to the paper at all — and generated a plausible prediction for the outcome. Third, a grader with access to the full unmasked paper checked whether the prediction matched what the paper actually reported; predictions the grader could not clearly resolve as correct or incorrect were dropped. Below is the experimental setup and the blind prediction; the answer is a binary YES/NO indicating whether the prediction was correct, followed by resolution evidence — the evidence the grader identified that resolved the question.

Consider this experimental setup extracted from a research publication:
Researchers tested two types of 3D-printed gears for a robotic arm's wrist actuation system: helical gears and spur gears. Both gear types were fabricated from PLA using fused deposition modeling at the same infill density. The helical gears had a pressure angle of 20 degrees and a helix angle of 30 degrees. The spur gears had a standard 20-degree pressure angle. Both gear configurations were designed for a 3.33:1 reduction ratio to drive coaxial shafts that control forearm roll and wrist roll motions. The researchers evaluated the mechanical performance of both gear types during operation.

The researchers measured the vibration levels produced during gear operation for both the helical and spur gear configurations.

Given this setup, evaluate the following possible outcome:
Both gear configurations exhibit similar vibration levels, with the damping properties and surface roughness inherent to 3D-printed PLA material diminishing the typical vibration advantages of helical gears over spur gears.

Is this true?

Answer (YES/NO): NO